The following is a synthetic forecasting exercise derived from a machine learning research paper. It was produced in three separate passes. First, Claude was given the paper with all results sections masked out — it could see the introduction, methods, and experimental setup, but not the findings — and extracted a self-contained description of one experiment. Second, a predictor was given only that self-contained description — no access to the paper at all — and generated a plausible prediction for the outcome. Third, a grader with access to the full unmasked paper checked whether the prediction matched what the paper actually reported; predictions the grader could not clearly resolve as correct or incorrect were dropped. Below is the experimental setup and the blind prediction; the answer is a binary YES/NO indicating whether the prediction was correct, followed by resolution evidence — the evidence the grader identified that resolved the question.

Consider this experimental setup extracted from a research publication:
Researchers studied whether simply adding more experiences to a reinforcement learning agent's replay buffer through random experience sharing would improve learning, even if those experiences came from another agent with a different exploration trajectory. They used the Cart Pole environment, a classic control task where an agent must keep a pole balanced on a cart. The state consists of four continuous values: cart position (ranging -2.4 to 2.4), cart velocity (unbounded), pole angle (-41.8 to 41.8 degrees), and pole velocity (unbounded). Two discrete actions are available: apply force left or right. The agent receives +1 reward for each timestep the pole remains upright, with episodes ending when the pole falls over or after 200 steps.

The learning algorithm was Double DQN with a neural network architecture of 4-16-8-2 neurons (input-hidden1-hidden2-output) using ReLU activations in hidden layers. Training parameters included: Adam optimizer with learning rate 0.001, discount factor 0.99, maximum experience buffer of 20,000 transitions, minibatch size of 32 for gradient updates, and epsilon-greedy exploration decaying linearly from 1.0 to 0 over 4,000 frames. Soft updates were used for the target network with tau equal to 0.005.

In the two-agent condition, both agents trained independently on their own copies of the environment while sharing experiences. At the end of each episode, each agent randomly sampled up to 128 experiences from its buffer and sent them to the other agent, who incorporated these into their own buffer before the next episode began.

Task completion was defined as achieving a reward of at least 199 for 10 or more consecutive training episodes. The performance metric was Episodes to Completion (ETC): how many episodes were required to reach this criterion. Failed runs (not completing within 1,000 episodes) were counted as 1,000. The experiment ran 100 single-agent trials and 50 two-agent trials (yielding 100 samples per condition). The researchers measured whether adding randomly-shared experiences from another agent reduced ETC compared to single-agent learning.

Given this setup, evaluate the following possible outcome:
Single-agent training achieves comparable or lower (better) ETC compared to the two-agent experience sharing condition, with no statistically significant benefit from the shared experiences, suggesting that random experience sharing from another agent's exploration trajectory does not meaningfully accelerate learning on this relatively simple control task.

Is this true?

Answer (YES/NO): YES